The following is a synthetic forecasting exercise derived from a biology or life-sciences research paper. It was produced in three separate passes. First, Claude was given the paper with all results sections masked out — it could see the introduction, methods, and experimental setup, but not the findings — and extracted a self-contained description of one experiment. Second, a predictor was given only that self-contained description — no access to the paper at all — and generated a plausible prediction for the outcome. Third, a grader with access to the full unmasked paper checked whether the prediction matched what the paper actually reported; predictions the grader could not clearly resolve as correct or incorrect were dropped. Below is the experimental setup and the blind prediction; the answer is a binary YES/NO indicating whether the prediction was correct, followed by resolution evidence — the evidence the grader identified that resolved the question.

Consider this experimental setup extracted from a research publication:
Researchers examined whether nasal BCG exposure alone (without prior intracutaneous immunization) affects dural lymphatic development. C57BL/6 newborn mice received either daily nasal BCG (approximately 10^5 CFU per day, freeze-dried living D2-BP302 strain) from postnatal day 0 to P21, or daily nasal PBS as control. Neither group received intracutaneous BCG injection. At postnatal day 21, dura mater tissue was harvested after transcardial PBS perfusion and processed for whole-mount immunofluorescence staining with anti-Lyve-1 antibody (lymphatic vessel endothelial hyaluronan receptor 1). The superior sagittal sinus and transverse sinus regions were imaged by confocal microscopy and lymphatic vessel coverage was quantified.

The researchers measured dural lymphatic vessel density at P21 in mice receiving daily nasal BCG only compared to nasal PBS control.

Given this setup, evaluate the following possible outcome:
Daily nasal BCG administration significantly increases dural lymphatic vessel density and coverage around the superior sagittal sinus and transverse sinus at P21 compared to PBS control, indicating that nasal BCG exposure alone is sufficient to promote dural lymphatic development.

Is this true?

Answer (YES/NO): YES